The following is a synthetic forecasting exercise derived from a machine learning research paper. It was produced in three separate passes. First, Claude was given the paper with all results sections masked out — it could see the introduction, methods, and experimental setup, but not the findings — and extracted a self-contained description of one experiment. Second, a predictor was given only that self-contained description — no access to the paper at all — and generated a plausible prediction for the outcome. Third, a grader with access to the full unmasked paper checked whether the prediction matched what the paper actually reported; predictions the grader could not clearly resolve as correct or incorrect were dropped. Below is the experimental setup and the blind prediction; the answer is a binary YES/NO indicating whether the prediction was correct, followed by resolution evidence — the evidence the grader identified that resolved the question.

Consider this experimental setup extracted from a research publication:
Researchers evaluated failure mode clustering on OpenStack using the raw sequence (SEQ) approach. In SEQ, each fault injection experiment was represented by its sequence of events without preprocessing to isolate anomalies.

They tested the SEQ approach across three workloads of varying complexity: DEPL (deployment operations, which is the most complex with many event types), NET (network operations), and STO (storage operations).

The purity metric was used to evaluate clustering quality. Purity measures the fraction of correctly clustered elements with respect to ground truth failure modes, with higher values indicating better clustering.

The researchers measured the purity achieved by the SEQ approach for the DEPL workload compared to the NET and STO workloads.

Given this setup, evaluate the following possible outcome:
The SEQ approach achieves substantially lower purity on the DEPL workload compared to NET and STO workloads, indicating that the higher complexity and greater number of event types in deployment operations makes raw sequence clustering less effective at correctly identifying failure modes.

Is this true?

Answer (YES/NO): YES